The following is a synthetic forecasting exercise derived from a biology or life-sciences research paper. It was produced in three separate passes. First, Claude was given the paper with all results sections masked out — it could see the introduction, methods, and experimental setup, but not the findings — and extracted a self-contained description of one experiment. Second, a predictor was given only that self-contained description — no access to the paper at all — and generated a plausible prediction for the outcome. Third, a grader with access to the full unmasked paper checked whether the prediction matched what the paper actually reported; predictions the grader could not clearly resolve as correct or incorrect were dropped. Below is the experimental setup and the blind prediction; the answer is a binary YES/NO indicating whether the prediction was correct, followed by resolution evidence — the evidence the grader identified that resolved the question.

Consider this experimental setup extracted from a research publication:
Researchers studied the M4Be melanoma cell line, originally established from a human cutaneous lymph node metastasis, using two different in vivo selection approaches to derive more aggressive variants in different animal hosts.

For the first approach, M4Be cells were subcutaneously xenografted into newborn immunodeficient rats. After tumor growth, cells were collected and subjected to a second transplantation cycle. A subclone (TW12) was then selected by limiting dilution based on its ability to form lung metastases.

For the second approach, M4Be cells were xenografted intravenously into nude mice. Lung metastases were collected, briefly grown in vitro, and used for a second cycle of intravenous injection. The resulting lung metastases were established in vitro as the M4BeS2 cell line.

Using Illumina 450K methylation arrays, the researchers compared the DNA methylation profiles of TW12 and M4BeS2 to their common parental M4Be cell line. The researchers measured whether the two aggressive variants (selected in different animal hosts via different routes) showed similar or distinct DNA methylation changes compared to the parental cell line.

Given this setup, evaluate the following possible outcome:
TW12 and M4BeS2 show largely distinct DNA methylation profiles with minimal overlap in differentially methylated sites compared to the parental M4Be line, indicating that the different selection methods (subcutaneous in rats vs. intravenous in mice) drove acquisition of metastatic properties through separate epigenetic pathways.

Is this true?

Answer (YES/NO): NO